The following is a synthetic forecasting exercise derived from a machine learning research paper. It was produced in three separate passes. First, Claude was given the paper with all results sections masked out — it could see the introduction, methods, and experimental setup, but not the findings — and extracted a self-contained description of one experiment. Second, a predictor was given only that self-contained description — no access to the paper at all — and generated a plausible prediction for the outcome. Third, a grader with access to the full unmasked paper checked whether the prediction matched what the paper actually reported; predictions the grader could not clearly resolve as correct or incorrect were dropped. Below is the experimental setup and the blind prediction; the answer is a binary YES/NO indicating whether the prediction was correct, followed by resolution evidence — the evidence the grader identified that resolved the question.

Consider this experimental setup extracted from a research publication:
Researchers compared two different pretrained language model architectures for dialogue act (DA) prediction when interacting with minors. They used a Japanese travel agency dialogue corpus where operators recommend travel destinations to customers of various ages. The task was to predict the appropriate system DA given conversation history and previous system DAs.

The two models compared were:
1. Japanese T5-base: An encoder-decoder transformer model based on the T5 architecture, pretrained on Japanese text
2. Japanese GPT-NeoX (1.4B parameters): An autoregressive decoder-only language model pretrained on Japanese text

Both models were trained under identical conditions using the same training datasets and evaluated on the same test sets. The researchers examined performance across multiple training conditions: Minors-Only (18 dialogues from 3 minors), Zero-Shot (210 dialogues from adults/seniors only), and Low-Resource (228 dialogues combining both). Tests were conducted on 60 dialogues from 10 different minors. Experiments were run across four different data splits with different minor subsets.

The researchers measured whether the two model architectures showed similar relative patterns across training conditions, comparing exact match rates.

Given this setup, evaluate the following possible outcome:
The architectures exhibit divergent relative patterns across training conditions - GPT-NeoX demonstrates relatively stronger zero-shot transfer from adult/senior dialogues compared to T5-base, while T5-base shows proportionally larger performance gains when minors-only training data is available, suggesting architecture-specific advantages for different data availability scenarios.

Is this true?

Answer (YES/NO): NO